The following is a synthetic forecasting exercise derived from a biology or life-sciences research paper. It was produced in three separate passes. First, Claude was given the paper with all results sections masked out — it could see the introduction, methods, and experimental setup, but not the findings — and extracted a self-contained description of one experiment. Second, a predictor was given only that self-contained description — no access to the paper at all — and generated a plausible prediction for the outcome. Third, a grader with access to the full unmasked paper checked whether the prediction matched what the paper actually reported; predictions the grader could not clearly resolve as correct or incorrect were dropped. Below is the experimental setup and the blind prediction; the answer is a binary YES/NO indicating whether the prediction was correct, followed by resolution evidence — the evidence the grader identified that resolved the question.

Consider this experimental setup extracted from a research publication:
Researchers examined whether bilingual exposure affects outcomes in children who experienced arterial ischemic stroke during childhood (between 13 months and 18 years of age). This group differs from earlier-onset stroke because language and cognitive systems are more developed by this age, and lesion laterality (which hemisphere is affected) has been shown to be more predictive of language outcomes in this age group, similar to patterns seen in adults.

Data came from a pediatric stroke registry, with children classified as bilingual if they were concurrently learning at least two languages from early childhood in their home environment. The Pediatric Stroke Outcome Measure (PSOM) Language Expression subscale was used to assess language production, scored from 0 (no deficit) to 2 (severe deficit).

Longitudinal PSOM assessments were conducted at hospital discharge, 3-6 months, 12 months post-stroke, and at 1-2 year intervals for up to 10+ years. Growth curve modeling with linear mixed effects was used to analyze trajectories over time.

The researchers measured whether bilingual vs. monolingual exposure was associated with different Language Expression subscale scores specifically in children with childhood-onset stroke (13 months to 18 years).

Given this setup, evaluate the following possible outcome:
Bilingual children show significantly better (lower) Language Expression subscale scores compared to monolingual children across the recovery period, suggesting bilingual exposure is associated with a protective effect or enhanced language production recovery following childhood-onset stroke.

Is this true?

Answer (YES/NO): NO